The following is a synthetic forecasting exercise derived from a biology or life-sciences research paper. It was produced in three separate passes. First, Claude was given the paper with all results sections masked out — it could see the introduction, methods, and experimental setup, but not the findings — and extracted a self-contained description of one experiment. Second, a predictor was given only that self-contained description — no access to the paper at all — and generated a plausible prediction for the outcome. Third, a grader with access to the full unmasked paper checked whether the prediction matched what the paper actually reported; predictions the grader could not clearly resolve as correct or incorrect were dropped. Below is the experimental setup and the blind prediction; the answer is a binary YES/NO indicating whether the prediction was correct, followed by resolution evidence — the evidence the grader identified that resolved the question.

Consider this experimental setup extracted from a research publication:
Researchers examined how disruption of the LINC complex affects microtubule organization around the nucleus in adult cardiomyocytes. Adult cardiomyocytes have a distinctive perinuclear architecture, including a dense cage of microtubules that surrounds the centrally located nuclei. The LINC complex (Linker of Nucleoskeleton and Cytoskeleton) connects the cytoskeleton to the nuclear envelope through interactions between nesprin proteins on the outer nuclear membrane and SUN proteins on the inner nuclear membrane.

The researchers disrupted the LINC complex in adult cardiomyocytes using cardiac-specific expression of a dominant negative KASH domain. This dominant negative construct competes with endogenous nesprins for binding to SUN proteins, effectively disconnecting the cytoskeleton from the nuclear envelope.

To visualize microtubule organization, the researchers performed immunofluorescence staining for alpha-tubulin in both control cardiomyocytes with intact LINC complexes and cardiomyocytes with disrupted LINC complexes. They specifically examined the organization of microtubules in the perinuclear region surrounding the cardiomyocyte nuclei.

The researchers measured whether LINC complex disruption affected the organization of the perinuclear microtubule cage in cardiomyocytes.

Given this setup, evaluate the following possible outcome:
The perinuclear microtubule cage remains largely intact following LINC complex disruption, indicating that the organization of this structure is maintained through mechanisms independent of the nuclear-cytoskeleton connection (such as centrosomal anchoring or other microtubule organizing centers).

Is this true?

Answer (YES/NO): NO